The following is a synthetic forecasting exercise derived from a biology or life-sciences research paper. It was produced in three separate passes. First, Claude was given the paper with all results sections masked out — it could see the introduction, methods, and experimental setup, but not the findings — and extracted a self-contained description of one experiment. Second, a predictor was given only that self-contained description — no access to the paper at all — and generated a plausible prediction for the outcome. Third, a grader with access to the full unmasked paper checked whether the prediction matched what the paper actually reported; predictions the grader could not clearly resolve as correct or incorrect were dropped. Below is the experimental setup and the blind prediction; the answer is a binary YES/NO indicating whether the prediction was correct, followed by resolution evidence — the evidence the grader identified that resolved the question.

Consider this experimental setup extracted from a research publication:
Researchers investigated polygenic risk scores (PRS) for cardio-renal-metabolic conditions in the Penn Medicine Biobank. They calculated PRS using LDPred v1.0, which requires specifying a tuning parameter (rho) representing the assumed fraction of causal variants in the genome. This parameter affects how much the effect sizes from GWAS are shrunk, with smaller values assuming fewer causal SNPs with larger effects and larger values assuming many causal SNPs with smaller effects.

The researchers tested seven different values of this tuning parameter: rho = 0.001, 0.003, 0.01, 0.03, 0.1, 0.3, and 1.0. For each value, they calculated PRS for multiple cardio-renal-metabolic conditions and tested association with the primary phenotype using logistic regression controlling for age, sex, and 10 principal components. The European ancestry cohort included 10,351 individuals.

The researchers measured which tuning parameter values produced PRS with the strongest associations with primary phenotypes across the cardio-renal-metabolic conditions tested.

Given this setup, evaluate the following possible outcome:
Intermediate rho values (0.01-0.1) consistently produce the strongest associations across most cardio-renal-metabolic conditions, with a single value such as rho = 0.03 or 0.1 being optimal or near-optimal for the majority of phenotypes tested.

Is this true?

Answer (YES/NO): NO